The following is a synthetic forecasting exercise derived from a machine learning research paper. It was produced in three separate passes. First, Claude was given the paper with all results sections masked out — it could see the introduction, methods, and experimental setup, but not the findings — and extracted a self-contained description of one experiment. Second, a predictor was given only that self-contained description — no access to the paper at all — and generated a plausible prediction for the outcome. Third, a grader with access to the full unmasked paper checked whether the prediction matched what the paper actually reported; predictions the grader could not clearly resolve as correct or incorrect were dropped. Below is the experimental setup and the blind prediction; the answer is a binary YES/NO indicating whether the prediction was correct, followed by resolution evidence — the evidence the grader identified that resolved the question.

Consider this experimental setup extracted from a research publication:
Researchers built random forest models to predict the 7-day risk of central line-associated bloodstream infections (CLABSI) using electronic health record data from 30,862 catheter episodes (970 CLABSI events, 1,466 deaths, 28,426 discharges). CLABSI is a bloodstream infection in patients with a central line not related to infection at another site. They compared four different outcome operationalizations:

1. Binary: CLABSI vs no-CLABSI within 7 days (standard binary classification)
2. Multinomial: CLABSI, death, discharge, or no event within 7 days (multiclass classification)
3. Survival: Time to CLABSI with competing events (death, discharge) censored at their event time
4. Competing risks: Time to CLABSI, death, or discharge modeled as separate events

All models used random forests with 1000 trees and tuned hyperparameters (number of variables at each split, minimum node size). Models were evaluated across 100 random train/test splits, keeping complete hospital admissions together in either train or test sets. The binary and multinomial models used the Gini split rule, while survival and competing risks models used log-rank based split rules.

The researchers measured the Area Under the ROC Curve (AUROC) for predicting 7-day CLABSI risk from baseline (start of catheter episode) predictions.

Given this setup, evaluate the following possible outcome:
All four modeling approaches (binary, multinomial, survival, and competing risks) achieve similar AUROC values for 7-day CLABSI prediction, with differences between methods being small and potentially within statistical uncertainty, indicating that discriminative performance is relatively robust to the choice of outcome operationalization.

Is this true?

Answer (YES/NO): YES